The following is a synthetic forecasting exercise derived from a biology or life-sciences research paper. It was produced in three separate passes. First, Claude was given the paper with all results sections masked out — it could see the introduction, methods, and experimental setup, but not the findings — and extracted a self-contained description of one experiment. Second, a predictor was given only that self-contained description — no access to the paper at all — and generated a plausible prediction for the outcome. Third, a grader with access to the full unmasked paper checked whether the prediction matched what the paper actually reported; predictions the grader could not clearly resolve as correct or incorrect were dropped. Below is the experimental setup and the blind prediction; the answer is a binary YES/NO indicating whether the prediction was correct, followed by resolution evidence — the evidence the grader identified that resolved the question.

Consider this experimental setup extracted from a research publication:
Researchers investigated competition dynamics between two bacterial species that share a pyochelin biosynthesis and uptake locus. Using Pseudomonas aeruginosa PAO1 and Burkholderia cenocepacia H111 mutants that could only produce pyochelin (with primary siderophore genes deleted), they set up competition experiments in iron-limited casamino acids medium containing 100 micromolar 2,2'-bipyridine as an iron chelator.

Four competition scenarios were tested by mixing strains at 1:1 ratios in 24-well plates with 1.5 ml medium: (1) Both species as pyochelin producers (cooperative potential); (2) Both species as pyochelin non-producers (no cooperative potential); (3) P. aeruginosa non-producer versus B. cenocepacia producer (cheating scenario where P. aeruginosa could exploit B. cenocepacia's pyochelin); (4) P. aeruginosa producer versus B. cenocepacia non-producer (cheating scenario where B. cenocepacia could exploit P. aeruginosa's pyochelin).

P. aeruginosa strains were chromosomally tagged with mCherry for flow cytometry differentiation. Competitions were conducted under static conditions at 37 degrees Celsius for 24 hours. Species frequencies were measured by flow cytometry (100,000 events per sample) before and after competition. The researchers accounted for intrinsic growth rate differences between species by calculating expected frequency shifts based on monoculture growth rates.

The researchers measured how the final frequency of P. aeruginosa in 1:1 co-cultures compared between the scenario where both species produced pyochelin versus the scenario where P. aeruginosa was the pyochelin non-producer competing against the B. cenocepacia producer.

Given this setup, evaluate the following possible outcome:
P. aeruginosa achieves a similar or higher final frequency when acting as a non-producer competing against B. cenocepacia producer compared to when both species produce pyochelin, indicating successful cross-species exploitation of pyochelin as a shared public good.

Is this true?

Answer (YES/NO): NO